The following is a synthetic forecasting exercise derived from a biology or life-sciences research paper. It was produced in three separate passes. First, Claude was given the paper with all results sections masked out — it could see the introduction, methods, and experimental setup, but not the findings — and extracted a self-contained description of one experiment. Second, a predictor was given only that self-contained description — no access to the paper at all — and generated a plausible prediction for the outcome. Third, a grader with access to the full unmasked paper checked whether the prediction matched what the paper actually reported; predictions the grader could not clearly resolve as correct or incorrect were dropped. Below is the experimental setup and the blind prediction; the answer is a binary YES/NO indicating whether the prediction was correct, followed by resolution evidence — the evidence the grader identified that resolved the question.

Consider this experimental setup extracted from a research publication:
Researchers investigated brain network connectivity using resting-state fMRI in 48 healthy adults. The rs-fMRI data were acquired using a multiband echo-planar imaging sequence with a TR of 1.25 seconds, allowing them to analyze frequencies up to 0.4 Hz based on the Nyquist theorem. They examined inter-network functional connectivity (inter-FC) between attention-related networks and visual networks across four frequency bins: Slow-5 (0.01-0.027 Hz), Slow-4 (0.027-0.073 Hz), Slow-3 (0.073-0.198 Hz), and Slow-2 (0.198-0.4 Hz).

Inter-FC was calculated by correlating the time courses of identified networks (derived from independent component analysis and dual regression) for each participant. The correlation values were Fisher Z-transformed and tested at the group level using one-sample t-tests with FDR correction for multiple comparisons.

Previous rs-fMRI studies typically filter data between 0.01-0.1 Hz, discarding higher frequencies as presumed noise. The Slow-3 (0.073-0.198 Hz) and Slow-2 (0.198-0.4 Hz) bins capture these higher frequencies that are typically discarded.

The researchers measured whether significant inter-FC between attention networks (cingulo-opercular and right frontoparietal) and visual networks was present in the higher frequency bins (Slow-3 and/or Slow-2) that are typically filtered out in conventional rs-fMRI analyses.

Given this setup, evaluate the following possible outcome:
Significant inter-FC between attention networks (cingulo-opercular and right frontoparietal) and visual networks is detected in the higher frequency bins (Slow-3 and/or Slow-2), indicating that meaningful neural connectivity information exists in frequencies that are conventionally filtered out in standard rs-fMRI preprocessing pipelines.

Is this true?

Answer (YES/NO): YES